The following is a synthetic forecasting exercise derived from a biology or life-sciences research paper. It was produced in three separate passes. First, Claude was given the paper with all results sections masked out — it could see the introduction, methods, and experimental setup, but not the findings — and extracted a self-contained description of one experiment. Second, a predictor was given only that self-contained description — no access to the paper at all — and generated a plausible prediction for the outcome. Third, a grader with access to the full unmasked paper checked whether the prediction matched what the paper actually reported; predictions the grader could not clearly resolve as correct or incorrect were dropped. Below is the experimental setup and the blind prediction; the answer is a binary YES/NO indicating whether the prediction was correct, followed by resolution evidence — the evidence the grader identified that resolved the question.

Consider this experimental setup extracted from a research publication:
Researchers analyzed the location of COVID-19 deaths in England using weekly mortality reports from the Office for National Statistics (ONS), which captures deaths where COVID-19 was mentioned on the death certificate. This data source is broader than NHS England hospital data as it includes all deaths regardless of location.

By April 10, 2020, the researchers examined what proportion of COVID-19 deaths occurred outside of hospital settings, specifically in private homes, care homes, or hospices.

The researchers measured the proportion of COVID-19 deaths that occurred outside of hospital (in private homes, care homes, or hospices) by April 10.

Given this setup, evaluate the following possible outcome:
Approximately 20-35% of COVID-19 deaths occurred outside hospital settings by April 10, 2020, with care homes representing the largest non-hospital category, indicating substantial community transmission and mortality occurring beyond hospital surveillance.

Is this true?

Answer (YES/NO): NO